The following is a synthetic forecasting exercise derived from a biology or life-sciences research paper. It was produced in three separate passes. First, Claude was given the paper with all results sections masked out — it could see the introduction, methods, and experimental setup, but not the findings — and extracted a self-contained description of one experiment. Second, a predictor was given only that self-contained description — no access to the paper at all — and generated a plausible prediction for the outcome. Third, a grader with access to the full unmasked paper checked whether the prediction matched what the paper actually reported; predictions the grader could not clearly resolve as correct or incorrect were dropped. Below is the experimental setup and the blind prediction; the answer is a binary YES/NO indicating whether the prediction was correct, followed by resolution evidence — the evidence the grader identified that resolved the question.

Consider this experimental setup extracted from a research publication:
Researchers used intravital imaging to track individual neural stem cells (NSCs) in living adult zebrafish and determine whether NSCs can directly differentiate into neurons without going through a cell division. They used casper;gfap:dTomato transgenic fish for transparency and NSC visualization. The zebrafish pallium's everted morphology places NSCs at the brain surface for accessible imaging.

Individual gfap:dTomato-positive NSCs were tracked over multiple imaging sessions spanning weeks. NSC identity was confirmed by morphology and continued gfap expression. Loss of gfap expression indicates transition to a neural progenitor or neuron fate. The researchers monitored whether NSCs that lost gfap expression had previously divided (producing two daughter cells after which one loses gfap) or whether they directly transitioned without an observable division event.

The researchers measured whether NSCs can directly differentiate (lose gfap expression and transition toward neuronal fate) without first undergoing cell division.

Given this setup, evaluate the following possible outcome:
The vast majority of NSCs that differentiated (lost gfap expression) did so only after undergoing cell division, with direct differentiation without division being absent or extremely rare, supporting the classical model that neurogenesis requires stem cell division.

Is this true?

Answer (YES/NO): NO